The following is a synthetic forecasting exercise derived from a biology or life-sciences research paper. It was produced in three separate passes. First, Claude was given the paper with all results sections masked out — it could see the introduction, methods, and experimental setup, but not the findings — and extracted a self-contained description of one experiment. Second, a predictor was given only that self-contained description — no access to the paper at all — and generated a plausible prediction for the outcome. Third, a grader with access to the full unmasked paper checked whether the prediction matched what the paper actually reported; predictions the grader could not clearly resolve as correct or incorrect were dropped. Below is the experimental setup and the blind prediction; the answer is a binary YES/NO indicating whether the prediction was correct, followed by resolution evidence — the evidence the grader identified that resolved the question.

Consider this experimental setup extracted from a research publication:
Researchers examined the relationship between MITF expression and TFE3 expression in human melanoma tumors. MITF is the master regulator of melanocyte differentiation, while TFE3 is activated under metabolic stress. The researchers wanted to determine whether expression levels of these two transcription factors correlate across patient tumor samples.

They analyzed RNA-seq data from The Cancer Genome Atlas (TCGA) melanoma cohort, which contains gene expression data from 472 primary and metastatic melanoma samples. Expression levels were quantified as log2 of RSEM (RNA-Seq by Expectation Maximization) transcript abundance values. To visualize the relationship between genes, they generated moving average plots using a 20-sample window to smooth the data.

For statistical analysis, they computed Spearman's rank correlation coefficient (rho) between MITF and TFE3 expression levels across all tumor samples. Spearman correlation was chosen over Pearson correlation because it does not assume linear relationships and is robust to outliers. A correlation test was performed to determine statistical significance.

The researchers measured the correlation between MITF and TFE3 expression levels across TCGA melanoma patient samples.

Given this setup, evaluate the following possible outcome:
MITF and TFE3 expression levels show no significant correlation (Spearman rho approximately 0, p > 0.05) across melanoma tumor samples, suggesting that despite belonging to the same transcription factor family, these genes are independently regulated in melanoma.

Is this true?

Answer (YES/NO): NO